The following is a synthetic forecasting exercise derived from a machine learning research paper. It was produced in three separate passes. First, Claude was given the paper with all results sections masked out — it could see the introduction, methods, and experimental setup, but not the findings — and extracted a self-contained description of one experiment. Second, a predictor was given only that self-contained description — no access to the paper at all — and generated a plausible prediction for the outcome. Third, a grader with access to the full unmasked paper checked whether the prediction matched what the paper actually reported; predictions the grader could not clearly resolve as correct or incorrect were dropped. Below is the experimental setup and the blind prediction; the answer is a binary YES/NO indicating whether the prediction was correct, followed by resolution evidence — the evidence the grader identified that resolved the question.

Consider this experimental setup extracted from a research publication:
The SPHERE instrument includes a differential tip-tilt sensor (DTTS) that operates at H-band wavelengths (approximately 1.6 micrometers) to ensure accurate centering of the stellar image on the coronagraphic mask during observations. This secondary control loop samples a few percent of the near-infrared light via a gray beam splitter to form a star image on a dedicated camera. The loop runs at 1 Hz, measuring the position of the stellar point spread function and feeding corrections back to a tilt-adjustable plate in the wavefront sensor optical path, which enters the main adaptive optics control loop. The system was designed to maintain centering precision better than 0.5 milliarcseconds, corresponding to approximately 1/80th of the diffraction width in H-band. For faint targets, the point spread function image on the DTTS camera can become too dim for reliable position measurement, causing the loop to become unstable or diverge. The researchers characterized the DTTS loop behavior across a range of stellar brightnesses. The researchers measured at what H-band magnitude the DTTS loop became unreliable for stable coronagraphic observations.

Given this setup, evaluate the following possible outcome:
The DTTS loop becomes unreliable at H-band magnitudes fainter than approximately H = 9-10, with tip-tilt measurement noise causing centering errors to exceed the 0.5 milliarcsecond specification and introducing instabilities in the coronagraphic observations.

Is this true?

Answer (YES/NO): NO